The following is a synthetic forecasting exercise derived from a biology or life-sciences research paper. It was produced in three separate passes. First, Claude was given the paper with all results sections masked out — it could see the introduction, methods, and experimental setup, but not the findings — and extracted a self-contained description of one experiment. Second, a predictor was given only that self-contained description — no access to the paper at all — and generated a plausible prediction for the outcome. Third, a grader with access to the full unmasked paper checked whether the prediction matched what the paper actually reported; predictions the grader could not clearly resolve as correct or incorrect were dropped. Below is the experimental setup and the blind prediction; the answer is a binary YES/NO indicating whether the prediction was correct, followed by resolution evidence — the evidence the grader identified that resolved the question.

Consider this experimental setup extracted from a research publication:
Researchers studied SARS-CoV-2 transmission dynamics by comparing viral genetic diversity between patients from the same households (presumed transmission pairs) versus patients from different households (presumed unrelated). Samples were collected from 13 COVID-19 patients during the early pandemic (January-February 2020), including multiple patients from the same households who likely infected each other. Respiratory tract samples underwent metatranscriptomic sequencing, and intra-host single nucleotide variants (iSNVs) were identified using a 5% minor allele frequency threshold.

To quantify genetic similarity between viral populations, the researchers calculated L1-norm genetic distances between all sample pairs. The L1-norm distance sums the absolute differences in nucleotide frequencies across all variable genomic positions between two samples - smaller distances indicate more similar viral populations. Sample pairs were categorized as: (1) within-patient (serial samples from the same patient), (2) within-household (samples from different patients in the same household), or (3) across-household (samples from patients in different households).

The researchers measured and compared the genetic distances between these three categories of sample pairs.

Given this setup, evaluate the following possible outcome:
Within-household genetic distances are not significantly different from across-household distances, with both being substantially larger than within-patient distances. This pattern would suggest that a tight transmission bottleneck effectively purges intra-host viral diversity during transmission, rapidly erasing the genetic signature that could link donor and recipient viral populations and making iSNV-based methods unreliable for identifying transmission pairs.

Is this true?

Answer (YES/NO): NO